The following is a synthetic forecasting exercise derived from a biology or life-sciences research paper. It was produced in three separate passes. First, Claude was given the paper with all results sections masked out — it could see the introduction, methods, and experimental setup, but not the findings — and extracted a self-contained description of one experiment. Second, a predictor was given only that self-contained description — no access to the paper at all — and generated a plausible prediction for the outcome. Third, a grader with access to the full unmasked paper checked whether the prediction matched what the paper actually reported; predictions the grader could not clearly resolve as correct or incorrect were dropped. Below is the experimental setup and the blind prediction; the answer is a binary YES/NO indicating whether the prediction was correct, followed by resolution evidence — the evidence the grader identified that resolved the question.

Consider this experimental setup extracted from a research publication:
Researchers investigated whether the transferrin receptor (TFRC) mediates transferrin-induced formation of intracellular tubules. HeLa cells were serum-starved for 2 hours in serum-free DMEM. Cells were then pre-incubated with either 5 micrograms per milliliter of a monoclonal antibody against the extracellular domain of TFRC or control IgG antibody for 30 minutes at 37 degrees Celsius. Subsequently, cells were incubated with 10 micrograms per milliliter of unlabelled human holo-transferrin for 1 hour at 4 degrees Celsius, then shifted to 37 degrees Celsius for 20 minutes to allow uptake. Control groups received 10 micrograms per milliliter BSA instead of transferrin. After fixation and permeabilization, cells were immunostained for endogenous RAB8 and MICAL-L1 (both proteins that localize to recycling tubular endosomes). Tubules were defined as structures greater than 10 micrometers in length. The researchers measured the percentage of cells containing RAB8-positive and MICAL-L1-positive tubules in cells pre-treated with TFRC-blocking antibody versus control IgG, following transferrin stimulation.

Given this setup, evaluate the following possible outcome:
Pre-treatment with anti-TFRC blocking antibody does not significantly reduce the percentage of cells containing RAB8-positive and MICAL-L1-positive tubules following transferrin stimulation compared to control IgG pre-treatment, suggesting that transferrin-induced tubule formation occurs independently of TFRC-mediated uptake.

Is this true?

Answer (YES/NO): NO